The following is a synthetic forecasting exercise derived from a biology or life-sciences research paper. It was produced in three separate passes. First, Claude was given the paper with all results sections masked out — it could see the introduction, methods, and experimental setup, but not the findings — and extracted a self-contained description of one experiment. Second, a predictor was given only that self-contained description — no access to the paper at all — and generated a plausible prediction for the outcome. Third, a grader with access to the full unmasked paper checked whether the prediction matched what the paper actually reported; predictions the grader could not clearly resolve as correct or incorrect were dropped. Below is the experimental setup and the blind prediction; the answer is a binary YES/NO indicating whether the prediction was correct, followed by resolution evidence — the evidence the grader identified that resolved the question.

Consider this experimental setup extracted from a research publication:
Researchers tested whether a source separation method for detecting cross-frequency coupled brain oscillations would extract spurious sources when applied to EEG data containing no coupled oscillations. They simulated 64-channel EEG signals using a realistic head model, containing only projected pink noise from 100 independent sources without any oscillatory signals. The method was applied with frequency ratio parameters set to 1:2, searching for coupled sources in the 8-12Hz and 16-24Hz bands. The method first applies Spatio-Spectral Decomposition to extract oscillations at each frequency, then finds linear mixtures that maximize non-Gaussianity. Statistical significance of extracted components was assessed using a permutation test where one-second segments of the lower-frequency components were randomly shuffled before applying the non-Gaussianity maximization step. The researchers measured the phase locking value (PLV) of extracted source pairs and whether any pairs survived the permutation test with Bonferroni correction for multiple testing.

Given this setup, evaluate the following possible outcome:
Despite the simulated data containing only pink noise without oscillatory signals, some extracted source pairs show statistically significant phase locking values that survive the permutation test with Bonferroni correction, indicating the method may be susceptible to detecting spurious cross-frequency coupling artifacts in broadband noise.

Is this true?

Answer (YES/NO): NO